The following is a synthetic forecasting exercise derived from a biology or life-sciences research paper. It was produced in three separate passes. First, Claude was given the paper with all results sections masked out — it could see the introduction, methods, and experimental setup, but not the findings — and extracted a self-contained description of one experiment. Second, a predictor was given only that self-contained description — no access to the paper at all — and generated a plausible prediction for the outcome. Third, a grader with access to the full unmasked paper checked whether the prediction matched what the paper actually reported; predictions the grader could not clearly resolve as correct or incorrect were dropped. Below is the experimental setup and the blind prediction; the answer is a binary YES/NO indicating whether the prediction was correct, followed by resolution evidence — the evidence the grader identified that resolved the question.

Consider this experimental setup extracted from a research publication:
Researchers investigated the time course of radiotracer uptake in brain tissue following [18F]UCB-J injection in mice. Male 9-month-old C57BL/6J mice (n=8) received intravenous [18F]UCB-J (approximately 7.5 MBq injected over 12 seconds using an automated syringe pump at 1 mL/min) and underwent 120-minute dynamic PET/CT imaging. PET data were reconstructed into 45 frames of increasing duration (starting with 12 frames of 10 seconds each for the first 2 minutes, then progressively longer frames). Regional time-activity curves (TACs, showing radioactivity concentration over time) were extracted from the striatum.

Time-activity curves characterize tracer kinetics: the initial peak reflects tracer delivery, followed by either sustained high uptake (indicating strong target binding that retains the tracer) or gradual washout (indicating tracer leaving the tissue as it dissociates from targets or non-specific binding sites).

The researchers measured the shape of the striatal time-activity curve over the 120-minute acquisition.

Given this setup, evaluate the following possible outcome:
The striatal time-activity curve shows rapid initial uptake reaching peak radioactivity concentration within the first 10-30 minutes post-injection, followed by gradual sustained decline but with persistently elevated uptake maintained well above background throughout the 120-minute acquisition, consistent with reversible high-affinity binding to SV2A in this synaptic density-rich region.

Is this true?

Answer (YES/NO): YES